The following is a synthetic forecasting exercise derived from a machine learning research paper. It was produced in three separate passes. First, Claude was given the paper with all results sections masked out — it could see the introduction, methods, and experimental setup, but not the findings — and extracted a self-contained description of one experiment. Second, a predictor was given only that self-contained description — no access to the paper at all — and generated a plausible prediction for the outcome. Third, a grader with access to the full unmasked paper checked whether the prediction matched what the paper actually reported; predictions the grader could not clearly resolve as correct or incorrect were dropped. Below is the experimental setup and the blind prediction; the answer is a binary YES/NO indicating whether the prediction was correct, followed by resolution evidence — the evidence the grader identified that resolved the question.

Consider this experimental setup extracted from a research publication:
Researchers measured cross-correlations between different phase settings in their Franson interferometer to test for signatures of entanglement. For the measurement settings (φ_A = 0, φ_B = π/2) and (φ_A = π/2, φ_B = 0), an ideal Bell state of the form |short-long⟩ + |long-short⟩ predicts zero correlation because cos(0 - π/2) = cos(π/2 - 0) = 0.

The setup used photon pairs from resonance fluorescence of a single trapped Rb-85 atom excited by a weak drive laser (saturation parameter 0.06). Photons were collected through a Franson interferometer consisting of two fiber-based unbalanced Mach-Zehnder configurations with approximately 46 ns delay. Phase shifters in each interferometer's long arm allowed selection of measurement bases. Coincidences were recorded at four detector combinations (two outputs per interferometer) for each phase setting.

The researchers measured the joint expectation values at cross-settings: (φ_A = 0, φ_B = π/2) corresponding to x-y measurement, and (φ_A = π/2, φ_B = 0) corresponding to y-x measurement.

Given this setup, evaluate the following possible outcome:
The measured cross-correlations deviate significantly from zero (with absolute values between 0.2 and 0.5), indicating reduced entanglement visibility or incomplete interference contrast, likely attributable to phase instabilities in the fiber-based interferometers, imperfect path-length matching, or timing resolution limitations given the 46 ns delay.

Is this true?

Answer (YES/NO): NO